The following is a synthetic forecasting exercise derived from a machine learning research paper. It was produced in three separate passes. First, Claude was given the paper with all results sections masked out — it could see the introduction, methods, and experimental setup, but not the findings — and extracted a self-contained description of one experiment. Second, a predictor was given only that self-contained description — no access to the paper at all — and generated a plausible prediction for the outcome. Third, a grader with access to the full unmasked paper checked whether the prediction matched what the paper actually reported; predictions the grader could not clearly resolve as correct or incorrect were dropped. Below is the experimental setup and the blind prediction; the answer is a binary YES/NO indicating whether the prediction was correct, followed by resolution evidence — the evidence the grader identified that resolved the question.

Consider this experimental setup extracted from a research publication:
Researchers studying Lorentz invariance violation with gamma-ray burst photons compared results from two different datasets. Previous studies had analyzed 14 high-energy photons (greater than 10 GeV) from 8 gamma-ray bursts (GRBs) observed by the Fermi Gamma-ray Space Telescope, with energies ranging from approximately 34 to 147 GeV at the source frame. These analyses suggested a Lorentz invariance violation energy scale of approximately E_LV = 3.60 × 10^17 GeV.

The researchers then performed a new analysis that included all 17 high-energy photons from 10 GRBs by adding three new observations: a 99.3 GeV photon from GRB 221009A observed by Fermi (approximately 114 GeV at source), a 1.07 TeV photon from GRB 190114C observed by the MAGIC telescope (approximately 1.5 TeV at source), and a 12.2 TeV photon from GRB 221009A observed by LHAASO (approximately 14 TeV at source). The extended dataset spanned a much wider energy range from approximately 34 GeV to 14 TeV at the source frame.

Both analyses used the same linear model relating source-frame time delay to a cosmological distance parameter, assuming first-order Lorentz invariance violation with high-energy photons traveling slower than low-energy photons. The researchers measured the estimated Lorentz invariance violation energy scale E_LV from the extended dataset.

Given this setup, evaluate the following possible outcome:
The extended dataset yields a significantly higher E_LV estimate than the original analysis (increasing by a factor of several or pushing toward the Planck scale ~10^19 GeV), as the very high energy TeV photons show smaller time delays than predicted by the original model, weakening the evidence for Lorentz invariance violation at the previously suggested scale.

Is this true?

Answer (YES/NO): NO